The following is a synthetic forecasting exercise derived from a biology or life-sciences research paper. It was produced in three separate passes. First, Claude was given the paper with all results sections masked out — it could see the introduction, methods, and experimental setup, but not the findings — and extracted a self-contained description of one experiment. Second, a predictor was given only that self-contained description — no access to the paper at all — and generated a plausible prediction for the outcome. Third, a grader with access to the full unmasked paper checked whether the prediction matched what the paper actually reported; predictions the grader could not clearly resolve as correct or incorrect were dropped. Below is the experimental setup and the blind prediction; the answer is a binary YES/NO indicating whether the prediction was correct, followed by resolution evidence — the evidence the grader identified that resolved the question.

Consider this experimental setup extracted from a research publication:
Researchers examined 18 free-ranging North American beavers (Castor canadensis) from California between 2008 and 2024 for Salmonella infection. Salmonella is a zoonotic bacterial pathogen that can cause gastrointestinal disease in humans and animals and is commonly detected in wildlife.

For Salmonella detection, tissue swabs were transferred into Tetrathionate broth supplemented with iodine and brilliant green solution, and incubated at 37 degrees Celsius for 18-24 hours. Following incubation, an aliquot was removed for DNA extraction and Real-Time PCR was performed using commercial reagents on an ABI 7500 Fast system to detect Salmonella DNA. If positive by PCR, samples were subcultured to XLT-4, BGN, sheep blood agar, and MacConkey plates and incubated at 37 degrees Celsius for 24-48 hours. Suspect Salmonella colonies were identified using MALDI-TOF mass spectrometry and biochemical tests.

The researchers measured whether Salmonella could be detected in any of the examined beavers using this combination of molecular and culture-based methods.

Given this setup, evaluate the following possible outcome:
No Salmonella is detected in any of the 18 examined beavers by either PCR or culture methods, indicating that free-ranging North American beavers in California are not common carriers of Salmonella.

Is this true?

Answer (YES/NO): YES